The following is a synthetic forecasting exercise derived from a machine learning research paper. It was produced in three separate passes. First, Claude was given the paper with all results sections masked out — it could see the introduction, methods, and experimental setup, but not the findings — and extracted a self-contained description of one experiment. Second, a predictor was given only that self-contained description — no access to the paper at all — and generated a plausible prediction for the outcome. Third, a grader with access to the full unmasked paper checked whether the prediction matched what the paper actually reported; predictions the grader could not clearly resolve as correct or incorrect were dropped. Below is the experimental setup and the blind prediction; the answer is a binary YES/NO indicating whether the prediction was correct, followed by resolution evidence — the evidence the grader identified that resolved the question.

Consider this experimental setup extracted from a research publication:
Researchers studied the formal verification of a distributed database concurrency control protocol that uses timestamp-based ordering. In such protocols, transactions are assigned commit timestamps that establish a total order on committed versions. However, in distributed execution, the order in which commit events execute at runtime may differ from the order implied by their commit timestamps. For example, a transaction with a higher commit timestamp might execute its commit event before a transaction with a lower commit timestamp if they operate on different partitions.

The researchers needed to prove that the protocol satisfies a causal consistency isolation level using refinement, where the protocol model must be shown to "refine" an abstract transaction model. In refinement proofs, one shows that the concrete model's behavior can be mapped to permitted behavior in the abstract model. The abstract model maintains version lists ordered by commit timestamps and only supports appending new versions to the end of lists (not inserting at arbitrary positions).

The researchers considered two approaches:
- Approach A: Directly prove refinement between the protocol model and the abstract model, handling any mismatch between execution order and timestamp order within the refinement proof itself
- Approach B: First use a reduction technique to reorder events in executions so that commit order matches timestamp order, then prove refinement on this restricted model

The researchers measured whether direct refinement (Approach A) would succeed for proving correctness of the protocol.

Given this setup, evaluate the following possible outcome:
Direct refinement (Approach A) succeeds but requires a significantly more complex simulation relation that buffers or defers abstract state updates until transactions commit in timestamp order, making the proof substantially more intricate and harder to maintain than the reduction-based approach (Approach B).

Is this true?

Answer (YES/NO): NO